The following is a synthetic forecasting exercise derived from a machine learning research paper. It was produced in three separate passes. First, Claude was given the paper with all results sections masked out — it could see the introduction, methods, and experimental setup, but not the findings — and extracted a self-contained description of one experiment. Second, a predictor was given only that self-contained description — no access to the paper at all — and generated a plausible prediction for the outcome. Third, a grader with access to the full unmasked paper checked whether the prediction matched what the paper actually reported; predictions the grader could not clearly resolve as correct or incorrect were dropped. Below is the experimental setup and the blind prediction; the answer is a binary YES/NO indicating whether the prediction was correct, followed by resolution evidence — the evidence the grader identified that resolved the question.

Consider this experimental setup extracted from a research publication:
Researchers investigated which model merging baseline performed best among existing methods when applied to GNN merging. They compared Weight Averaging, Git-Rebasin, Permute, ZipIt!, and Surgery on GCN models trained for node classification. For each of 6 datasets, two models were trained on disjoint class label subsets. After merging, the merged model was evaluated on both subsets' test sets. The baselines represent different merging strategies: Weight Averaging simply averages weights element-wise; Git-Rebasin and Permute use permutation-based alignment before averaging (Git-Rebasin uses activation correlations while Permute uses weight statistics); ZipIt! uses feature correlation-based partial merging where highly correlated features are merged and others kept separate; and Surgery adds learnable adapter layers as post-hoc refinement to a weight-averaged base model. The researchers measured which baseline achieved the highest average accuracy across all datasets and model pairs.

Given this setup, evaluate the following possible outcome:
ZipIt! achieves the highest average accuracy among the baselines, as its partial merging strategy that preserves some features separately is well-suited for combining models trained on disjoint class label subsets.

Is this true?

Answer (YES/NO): NO